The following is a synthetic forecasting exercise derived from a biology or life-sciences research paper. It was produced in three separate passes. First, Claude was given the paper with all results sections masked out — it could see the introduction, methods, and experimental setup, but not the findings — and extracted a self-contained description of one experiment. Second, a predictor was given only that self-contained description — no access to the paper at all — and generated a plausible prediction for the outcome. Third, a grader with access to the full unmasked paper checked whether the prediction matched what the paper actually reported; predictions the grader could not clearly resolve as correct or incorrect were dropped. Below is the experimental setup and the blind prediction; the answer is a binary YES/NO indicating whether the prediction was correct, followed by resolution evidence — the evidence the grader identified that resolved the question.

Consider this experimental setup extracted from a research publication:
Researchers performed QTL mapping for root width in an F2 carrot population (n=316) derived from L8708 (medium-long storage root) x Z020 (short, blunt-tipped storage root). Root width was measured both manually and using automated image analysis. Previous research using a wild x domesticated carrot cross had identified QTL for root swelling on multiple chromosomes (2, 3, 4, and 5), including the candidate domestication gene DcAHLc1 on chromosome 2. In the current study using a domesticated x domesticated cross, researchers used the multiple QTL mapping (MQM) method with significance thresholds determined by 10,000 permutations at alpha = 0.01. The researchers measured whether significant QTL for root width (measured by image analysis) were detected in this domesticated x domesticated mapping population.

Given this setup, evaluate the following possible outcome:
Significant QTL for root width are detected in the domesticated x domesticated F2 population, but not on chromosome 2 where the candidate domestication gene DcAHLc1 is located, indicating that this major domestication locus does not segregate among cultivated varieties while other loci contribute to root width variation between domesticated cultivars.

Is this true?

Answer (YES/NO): NO